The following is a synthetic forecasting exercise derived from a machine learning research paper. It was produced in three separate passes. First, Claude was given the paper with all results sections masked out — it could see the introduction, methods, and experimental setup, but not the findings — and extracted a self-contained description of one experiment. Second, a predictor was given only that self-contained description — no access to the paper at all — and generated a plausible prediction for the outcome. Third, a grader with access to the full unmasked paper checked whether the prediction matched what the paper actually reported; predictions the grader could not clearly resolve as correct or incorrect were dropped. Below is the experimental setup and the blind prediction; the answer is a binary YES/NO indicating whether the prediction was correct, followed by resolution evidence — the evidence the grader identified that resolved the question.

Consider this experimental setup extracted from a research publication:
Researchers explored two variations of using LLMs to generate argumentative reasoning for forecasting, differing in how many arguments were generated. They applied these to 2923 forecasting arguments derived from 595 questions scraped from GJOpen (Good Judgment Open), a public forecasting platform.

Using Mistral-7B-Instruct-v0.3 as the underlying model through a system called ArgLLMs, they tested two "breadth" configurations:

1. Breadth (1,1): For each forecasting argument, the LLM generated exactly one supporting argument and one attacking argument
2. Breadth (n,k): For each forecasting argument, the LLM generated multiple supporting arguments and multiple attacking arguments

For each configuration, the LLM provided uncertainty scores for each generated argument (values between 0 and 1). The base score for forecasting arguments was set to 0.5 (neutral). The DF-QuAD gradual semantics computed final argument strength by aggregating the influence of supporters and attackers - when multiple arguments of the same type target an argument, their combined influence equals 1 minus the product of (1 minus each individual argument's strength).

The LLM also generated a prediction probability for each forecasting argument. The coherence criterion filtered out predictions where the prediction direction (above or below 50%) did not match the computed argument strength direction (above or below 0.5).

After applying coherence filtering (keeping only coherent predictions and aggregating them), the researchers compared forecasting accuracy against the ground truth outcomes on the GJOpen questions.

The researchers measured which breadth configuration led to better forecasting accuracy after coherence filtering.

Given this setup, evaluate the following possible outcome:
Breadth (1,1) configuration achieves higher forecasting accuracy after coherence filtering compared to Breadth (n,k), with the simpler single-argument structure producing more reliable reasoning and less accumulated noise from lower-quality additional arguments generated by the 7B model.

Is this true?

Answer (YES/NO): NO